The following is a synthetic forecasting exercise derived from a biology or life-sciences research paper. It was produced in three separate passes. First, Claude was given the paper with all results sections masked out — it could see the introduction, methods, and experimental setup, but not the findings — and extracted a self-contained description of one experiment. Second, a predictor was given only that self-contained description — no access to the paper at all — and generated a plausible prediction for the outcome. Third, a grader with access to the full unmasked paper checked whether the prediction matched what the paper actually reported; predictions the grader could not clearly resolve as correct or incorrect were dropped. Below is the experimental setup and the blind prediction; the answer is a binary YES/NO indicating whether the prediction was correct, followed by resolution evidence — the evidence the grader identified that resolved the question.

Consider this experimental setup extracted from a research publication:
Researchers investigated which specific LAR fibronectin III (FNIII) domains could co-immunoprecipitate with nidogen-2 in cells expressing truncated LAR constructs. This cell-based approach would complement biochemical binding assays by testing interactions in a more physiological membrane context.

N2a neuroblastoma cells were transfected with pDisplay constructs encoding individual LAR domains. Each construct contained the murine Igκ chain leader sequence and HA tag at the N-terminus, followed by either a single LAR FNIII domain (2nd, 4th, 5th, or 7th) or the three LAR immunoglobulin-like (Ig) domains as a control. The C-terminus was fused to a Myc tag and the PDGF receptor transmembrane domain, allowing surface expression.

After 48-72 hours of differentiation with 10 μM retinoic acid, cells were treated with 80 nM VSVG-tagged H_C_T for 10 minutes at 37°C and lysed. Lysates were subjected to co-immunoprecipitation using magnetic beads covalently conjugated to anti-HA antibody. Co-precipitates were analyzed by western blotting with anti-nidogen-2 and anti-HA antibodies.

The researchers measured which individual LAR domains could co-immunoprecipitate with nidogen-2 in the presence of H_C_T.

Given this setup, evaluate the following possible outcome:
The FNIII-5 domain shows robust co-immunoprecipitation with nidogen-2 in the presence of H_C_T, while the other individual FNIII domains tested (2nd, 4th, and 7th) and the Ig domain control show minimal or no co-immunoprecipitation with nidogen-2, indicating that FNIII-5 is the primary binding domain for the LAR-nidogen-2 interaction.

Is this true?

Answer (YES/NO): NO